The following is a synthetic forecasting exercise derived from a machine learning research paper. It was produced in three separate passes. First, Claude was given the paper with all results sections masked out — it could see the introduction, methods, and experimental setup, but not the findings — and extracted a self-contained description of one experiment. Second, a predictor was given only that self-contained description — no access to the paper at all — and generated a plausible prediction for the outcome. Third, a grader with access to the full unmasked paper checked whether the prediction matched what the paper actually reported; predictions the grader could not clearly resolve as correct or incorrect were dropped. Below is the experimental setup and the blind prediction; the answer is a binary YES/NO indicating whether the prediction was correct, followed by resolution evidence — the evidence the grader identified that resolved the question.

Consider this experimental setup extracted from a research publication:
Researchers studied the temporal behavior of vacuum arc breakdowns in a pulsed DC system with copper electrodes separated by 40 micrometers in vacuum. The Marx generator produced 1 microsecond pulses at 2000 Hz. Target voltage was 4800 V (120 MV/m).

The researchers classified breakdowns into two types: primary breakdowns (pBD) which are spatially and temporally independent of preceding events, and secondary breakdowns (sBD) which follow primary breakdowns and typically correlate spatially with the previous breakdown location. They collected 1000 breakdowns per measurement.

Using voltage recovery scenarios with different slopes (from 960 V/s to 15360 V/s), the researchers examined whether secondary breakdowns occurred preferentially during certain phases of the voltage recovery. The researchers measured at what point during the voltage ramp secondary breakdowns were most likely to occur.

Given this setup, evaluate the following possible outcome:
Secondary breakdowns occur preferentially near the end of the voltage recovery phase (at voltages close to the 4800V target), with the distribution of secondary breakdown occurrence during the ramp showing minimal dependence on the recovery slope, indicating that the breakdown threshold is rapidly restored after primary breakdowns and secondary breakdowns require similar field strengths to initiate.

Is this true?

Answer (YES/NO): NO